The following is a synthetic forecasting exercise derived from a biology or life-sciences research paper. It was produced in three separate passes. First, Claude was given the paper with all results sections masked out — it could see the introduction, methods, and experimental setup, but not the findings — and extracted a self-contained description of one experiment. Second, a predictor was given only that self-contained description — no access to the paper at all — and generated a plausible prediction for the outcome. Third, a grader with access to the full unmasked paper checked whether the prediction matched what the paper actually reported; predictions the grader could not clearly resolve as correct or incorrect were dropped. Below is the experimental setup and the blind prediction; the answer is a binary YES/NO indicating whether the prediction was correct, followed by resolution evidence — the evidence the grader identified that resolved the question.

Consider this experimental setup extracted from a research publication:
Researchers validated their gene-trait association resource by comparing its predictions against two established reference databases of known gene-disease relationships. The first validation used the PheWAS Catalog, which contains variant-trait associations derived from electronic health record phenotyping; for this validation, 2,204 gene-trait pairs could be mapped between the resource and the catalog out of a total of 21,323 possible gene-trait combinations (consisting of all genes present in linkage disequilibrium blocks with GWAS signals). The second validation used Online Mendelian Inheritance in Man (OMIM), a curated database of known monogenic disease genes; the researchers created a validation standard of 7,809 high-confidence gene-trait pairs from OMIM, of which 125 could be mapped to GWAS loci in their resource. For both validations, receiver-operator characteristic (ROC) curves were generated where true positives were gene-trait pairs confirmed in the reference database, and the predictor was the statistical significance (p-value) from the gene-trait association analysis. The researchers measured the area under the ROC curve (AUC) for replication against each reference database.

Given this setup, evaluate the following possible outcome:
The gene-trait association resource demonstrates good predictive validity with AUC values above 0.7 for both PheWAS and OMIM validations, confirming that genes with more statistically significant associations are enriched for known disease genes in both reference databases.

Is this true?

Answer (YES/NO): NO